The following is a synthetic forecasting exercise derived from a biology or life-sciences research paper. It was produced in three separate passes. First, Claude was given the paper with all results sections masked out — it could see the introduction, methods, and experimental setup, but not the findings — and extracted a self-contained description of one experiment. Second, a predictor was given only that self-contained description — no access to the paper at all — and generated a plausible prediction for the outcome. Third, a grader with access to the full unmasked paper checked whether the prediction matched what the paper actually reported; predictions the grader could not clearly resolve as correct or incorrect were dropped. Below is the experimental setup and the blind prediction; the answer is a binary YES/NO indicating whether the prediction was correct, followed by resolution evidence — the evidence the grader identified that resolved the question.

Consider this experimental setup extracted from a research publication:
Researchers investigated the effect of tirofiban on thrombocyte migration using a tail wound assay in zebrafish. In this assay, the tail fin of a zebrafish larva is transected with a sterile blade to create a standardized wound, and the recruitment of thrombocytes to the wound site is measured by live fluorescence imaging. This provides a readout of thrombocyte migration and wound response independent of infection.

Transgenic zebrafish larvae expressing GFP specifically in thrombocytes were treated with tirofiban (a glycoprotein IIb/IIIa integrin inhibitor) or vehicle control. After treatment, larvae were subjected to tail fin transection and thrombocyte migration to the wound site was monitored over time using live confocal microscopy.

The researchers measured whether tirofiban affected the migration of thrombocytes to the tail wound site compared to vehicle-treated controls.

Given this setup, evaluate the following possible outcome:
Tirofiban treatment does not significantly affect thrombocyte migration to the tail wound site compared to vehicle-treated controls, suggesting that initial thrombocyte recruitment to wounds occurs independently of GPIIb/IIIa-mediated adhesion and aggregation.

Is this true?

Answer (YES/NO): NO